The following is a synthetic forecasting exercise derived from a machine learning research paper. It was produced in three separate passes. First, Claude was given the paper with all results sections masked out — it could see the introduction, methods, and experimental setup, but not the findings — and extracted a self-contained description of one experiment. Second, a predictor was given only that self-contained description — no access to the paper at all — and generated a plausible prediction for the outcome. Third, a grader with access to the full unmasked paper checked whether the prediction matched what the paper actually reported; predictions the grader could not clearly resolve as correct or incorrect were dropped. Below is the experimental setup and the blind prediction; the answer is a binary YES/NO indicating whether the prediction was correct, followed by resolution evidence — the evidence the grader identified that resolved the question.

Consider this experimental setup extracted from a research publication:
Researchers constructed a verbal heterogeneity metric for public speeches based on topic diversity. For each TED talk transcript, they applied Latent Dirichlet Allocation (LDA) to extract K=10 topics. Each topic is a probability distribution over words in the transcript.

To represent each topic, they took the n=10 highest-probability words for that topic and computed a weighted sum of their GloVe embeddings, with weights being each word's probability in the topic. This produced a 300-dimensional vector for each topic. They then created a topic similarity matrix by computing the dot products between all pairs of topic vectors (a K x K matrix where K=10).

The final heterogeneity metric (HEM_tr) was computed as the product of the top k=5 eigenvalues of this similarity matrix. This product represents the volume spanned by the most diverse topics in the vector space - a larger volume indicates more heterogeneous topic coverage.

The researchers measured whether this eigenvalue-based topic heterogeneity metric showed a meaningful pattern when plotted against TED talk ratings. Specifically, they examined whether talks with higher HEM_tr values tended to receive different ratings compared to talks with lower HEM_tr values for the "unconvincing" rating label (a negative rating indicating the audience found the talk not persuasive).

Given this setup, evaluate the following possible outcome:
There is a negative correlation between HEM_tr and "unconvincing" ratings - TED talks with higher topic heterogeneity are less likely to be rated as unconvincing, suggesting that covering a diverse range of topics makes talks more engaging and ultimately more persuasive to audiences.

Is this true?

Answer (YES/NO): YES